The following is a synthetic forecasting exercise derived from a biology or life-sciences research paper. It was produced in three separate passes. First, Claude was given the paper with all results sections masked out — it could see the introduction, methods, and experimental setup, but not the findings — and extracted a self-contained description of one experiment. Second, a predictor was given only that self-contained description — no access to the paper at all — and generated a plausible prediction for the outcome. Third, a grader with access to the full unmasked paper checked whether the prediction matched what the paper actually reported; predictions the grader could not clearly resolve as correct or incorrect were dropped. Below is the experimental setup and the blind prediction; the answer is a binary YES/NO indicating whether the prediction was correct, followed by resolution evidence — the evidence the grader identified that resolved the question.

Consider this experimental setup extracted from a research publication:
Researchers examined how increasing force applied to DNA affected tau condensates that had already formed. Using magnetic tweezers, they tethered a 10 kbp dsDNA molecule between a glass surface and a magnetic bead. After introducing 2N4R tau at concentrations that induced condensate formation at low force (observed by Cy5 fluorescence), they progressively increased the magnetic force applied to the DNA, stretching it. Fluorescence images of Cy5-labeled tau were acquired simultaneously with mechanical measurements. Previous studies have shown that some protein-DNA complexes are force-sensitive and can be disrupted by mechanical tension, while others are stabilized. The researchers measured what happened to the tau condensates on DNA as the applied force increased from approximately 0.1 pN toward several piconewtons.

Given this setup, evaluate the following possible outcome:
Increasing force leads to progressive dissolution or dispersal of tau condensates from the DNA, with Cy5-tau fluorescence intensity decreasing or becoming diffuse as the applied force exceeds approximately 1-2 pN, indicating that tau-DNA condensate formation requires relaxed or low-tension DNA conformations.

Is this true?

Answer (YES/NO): YES